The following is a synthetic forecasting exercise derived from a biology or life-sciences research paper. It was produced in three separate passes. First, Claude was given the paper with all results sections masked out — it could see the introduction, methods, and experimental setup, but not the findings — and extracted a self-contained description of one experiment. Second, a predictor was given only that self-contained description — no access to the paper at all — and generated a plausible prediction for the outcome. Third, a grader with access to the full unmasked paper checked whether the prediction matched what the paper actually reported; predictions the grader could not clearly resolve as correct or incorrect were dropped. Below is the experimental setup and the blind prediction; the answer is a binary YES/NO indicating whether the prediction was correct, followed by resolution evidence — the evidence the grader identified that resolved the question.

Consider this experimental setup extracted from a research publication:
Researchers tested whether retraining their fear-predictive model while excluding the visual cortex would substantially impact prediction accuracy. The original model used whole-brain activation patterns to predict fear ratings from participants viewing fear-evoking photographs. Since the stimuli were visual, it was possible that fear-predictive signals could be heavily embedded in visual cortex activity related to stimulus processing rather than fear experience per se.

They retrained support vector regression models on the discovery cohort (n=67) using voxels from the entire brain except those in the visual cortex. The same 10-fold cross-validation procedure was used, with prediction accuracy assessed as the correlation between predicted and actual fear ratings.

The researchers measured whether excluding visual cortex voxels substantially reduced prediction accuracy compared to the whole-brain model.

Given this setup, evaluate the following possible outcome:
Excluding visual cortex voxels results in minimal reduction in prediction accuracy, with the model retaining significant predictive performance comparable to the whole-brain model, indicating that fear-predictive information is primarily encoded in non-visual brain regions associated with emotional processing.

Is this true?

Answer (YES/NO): YES